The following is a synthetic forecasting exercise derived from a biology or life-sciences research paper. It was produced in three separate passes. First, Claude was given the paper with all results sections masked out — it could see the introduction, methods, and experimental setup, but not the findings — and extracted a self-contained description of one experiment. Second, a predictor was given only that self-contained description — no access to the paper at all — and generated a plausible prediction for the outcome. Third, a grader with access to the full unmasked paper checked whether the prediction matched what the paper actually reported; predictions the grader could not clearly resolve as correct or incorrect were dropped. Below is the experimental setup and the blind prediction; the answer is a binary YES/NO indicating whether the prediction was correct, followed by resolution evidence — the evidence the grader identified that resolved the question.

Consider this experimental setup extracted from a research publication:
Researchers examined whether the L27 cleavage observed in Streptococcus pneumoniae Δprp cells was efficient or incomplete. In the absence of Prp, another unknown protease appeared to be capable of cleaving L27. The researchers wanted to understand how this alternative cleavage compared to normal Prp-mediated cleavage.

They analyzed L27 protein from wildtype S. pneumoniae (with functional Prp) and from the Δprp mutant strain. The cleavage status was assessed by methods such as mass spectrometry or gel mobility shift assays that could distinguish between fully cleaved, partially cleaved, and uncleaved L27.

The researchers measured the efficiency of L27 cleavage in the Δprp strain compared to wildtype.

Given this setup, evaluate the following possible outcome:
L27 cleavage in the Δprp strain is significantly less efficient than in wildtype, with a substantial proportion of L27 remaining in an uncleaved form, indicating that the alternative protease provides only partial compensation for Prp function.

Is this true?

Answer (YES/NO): NO